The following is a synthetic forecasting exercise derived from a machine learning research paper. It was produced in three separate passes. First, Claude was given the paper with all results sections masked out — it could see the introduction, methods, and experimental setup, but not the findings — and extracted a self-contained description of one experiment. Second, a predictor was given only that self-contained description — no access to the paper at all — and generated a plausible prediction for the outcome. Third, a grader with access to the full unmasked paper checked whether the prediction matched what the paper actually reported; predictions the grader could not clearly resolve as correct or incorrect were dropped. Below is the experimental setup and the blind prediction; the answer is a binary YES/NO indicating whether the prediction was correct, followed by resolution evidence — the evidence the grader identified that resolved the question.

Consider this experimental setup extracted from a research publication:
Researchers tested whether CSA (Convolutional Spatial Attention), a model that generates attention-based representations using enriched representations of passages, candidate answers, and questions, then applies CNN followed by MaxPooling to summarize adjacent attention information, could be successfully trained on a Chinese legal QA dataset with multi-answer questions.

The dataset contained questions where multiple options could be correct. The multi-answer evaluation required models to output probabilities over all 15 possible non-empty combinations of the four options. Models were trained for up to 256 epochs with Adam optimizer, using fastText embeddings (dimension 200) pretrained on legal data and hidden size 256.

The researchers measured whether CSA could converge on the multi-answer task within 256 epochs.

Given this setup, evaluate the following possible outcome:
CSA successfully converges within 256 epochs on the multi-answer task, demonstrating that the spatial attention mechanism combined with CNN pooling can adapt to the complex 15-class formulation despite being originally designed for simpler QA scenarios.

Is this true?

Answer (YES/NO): NO